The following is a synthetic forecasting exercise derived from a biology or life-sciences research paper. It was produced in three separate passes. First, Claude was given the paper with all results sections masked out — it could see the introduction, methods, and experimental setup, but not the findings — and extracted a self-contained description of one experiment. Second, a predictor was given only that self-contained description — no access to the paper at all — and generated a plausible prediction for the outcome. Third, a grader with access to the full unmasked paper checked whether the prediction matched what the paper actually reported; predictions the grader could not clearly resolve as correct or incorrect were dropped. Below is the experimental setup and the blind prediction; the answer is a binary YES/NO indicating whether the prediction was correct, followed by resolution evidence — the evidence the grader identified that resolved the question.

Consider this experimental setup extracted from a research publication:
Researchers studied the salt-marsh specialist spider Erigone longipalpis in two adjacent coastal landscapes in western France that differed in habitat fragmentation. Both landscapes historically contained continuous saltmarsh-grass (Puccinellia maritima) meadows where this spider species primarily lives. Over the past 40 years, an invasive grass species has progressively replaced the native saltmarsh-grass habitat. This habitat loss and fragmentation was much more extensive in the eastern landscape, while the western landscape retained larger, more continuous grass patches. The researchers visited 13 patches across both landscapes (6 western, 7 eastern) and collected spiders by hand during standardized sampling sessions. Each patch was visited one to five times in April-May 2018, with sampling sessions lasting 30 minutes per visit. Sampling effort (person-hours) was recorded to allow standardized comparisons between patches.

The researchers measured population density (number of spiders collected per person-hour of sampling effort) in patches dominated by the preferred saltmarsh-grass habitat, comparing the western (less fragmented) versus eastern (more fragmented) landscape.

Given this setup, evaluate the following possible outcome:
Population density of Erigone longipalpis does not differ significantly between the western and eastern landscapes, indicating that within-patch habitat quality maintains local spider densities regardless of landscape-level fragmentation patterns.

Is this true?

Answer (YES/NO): NO